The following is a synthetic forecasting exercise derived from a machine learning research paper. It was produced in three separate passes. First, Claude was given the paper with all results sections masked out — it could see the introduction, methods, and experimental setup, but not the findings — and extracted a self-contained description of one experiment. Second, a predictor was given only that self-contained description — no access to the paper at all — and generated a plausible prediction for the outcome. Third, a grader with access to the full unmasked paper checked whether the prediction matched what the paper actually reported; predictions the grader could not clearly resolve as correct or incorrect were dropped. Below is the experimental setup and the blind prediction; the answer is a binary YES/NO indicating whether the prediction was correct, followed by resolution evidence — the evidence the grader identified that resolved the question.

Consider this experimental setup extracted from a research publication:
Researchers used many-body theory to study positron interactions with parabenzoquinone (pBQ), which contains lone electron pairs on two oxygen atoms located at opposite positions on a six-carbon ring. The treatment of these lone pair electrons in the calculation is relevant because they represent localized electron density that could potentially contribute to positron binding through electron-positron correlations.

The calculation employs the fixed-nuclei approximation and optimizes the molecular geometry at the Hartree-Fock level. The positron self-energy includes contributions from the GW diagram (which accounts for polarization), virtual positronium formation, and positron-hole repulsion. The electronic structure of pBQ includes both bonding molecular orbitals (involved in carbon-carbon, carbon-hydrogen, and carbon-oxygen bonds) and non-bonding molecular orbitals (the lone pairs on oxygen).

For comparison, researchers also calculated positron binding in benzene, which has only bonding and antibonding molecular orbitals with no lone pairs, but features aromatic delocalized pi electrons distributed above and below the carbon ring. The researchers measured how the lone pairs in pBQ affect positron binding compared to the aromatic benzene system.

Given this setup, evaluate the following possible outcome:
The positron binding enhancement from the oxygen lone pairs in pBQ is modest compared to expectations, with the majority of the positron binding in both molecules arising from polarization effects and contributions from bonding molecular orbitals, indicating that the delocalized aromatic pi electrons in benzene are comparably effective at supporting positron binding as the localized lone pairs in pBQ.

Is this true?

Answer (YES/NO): NO